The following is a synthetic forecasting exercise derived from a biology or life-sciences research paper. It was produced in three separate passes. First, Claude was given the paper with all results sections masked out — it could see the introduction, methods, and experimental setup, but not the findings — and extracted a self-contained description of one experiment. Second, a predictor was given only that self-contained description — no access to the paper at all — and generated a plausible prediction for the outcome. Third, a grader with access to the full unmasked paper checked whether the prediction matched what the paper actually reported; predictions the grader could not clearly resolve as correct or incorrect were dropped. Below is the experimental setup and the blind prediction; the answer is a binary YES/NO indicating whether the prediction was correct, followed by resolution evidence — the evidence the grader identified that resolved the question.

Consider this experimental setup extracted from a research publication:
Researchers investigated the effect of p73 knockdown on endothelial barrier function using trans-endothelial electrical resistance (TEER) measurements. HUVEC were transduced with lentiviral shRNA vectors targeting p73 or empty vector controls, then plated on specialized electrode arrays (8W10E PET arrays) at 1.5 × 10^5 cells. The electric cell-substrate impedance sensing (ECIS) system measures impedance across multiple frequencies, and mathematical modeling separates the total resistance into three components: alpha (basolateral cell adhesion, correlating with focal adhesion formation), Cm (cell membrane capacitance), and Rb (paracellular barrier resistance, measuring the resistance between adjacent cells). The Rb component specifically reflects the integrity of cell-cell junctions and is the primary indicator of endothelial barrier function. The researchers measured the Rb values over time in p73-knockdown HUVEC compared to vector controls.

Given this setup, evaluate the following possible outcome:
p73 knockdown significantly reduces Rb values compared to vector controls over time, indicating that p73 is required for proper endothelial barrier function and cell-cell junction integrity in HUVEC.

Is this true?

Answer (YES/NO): YES